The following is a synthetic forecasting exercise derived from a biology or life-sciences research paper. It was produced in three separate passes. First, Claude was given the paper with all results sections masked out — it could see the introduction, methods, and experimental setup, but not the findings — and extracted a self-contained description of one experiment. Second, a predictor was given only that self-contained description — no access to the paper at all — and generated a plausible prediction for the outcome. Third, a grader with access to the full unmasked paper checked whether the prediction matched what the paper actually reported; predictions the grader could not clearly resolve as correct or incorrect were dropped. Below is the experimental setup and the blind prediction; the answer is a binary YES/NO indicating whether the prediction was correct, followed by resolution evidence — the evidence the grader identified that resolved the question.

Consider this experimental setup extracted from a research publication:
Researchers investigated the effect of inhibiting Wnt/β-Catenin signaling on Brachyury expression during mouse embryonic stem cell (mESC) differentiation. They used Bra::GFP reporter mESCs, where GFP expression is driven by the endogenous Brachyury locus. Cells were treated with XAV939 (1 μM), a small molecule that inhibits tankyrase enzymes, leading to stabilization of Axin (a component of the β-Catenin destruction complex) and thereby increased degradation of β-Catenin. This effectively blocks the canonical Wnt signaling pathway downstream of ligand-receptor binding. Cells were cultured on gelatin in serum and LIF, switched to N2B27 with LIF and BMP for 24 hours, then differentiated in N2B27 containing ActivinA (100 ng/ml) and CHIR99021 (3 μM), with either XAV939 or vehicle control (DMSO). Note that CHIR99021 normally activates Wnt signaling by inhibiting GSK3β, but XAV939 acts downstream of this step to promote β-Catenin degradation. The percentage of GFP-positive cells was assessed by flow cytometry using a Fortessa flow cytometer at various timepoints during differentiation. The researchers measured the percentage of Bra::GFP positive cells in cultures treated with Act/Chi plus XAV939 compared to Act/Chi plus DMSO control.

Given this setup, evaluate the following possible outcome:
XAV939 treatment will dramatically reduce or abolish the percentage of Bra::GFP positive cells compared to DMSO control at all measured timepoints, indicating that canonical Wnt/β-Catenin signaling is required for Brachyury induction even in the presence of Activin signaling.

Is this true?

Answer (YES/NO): YES